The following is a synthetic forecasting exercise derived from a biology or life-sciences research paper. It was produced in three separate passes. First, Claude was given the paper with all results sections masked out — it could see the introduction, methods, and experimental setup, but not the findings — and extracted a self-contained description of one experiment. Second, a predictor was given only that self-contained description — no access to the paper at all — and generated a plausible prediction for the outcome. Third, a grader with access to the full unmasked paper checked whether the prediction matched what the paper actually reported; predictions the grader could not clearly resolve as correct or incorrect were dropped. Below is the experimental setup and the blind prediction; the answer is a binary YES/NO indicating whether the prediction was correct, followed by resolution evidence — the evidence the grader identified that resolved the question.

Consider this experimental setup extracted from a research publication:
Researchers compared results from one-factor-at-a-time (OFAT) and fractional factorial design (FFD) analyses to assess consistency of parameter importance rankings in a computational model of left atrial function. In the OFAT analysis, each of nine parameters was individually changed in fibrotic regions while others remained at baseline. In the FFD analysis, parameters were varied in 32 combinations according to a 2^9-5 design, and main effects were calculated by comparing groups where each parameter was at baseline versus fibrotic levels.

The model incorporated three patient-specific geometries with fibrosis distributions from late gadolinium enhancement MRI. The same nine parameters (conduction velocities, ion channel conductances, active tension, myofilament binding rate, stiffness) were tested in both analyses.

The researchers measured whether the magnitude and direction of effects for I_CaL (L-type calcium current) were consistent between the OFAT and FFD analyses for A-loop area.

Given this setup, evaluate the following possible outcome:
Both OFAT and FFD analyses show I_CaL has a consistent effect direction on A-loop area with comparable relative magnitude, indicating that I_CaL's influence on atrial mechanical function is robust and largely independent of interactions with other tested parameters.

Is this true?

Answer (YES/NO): YES